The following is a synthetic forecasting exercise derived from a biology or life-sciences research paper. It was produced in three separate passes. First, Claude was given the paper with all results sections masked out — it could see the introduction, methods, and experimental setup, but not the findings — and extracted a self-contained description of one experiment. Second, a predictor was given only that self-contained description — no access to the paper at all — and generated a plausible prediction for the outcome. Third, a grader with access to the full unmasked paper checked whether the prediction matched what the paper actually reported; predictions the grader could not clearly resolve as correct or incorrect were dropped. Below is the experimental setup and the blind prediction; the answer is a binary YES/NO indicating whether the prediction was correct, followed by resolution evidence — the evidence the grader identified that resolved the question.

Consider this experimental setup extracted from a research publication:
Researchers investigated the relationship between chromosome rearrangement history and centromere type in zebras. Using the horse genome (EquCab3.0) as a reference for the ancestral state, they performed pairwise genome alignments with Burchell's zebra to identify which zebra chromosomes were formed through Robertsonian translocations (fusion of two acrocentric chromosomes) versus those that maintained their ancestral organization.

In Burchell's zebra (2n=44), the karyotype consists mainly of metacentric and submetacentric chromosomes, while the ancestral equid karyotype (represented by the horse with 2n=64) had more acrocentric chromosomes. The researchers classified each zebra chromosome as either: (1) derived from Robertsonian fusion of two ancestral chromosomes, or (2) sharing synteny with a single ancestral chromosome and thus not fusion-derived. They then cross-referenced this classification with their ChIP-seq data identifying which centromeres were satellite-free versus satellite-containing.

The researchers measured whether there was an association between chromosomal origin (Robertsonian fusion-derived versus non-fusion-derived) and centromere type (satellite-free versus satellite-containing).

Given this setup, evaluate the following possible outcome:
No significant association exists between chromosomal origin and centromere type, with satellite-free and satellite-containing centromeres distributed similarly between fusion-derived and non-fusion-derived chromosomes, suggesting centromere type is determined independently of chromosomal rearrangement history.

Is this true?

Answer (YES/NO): NO